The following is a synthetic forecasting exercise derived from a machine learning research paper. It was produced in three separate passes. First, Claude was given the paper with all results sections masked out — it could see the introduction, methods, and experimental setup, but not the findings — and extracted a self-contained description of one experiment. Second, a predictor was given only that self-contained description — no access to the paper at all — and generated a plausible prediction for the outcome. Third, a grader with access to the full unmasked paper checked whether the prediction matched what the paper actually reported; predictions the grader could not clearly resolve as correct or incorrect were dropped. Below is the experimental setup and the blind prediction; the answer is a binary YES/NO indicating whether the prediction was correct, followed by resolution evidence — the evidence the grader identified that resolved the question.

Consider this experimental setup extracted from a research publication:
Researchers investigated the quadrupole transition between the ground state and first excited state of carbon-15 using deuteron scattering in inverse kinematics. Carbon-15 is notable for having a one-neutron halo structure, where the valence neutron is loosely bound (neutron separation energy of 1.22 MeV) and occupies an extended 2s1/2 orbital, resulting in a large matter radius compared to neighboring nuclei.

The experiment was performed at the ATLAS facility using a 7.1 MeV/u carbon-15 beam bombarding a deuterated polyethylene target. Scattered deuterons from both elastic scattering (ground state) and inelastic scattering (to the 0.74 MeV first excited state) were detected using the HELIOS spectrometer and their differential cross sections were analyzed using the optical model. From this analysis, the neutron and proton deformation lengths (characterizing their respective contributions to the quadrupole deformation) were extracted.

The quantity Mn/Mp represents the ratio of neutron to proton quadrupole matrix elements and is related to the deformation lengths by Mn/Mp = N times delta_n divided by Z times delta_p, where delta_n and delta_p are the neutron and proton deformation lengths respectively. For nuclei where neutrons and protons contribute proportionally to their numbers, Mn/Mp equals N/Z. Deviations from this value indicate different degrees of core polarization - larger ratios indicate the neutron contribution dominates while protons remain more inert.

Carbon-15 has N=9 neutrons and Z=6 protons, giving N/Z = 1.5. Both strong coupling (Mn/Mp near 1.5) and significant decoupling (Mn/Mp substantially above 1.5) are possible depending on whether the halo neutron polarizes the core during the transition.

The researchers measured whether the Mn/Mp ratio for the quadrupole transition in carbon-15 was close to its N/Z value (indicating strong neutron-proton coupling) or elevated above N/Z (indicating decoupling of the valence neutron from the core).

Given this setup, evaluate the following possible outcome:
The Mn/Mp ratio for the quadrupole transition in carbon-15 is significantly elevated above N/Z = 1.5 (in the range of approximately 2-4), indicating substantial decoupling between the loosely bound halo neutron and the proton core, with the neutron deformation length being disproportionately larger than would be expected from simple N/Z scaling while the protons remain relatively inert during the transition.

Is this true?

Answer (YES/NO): YES